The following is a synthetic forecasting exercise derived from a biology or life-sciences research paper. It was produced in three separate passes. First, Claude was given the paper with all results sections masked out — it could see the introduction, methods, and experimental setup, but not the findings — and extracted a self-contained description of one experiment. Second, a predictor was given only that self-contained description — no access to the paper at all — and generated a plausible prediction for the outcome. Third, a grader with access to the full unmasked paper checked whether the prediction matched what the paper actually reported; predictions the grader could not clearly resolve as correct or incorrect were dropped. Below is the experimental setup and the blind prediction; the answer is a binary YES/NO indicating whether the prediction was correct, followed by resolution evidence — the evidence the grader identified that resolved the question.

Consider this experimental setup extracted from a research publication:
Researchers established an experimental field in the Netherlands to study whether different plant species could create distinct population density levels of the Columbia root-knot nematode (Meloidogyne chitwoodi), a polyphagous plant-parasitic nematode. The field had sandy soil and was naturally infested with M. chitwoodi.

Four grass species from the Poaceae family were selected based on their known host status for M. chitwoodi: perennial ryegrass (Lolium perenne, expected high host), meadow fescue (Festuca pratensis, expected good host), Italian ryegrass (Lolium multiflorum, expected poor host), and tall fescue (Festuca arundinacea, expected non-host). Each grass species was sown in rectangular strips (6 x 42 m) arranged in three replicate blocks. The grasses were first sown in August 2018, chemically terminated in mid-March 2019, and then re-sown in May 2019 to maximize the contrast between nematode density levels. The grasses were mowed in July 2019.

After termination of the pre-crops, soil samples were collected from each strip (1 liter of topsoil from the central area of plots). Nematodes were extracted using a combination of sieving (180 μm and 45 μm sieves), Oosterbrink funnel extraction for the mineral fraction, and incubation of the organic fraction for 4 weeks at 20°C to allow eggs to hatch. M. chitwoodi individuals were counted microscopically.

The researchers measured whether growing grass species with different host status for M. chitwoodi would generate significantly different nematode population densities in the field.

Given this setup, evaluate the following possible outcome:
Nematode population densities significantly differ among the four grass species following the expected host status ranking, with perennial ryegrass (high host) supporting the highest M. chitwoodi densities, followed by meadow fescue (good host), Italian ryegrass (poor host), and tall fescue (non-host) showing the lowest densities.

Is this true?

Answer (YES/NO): NO